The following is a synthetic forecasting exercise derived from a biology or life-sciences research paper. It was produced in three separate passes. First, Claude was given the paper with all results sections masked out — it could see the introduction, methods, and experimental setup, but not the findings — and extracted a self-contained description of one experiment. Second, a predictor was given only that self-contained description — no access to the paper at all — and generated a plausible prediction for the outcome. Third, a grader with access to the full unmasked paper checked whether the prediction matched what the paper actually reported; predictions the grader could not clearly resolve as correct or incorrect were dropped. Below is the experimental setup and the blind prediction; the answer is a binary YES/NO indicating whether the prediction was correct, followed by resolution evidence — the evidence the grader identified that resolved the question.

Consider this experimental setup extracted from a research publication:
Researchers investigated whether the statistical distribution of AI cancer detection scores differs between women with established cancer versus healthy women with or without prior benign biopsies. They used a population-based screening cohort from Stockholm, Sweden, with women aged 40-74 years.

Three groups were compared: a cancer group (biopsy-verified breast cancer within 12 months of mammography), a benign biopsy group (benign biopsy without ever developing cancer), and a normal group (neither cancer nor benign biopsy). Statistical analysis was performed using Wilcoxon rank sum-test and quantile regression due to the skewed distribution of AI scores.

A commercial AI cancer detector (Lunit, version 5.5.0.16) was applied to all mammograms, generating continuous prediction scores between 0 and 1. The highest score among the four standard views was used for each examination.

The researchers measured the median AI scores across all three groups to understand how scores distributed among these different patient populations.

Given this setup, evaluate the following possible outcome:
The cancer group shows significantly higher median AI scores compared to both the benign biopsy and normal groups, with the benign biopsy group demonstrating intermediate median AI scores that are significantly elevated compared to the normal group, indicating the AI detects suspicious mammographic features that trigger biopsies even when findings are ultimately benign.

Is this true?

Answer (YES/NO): YES